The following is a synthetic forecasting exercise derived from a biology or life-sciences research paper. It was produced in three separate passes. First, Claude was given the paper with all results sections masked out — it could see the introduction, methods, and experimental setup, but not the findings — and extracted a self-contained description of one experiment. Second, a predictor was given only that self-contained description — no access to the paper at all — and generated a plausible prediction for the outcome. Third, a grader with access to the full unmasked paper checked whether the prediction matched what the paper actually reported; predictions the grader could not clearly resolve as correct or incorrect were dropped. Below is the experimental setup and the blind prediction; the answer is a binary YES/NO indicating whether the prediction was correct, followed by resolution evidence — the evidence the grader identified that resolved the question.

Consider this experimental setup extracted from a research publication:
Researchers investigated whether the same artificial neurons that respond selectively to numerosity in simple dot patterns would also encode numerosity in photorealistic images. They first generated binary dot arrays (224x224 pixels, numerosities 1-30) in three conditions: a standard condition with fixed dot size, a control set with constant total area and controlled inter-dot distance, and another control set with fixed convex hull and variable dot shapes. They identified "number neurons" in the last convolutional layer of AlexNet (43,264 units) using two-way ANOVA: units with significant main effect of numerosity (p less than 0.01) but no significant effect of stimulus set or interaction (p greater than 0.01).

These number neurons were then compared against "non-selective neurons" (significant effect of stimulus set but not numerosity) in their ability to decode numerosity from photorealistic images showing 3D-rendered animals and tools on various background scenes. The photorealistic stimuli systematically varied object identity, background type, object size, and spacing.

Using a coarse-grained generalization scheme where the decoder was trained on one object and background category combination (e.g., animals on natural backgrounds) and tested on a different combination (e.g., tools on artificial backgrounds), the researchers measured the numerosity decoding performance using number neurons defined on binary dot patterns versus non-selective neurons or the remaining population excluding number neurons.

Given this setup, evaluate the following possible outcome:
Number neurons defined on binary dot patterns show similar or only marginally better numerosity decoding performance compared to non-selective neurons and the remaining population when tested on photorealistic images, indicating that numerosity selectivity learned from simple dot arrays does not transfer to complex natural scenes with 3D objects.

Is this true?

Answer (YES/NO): NO